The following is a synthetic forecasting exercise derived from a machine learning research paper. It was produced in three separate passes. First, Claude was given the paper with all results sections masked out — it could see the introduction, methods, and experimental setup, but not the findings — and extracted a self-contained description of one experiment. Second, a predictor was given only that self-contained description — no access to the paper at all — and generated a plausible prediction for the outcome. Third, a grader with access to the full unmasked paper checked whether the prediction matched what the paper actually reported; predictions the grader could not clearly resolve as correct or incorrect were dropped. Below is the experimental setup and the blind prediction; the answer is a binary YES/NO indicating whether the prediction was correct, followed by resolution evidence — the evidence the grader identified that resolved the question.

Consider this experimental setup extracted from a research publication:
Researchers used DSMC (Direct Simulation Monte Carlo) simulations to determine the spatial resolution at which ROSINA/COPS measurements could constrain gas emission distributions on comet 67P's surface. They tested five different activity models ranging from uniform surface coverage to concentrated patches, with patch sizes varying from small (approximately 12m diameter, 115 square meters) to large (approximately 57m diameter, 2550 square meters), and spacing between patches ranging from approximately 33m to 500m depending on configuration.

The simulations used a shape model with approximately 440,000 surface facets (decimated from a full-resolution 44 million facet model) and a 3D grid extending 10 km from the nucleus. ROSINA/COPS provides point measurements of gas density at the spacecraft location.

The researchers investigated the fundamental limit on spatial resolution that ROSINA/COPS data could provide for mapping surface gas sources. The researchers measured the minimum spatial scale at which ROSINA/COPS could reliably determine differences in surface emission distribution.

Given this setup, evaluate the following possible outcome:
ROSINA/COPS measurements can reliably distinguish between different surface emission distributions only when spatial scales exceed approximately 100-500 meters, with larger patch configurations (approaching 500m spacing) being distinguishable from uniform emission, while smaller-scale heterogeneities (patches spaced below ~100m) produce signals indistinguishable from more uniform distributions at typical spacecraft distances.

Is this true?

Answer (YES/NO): YES